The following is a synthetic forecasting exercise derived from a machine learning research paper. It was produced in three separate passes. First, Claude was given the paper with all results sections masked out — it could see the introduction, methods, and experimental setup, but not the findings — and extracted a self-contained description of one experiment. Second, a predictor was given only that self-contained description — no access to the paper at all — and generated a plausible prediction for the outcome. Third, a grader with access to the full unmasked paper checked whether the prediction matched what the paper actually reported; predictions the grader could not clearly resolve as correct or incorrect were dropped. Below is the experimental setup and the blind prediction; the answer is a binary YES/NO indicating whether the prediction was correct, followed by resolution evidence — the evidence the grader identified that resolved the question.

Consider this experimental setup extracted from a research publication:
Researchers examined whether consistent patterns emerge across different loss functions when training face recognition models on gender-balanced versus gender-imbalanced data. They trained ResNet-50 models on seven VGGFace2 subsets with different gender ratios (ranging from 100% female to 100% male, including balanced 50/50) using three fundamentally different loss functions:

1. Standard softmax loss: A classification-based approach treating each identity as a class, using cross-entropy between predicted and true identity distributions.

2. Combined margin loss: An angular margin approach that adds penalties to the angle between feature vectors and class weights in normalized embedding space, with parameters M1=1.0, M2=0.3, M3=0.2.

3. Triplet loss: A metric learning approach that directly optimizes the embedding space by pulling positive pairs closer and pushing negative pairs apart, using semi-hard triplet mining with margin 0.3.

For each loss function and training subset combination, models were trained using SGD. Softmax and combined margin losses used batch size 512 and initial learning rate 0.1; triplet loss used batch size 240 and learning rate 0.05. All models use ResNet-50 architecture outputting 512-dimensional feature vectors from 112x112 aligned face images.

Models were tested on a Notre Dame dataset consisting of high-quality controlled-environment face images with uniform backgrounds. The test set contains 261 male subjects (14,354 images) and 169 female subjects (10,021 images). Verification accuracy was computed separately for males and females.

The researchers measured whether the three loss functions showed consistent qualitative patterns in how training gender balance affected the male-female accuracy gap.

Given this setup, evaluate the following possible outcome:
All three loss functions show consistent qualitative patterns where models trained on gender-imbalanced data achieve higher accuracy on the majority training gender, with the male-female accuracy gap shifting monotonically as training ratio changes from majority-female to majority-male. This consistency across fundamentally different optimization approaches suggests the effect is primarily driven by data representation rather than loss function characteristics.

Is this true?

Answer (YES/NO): NO